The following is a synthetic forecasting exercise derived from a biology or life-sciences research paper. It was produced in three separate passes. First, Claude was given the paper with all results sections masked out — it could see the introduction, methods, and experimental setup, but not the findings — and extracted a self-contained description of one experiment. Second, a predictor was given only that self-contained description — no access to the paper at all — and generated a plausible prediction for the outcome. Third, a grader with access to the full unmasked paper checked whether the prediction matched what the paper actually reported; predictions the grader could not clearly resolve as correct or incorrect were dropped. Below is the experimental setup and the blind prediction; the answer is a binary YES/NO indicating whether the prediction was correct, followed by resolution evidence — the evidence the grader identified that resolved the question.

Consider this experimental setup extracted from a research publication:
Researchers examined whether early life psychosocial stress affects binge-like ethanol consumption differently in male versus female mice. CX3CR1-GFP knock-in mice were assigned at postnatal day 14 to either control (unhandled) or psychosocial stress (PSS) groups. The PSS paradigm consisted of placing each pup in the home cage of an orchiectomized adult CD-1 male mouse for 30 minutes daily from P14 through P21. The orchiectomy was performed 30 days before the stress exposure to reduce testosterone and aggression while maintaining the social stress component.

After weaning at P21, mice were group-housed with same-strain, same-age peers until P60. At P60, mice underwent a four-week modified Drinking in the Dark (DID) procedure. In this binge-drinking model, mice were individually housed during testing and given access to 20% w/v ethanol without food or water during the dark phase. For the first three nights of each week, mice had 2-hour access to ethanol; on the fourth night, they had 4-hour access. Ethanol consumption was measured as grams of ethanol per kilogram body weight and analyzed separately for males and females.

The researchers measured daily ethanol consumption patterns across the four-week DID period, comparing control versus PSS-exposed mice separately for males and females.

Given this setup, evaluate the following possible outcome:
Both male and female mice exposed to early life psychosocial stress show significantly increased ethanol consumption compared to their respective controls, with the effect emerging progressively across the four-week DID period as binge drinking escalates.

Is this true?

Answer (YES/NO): NO